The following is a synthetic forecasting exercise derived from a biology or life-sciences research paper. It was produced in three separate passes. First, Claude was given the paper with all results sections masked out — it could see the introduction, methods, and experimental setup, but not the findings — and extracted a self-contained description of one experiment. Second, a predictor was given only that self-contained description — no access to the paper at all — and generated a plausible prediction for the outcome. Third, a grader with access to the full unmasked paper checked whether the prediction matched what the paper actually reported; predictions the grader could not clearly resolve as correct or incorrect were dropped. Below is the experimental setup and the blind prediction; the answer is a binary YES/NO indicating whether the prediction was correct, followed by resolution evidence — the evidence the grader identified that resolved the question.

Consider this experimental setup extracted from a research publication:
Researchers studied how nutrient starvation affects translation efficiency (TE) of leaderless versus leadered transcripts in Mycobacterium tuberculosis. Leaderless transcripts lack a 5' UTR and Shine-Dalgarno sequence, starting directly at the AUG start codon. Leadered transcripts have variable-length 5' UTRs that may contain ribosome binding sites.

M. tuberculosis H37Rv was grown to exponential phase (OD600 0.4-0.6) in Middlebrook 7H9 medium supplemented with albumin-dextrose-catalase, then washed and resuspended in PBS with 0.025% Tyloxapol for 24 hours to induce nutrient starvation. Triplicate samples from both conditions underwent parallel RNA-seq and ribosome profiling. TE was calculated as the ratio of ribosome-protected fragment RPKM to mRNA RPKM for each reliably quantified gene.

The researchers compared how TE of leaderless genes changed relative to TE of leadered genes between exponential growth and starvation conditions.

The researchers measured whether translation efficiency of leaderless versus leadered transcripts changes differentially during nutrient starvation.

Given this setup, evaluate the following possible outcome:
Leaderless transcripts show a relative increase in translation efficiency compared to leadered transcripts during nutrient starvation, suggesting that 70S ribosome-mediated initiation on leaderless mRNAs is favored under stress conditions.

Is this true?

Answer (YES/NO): NO